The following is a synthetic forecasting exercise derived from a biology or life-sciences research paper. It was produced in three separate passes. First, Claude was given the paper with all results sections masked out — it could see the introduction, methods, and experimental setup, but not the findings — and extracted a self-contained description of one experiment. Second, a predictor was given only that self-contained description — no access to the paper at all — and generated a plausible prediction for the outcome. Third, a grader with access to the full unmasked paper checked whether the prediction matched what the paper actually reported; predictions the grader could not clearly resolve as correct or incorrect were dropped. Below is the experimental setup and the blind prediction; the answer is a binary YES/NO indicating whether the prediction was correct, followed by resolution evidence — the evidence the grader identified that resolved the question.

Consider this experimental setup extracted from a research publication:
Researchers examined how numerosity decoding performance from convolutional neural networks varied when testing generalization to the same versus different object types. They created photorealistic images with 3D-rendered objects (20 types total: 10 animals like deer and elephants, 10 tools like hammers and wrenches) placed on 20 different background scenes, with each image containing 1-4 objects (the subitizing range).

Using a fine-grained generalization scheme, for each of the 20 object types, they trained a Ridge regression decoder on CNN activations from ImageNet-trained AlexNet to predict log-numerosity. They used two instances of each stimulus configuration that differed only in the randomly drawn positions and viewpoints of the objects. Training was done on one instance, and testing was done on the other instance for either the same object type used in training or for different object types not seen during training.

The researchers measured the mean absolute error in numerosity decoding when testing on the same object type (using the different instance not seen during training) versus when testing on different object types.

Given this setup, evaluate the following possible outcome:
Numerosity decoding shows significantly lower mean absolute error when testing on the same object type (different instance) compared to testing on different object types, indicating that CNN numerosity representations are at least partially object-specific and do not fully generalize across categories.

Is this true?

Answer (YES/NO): YES